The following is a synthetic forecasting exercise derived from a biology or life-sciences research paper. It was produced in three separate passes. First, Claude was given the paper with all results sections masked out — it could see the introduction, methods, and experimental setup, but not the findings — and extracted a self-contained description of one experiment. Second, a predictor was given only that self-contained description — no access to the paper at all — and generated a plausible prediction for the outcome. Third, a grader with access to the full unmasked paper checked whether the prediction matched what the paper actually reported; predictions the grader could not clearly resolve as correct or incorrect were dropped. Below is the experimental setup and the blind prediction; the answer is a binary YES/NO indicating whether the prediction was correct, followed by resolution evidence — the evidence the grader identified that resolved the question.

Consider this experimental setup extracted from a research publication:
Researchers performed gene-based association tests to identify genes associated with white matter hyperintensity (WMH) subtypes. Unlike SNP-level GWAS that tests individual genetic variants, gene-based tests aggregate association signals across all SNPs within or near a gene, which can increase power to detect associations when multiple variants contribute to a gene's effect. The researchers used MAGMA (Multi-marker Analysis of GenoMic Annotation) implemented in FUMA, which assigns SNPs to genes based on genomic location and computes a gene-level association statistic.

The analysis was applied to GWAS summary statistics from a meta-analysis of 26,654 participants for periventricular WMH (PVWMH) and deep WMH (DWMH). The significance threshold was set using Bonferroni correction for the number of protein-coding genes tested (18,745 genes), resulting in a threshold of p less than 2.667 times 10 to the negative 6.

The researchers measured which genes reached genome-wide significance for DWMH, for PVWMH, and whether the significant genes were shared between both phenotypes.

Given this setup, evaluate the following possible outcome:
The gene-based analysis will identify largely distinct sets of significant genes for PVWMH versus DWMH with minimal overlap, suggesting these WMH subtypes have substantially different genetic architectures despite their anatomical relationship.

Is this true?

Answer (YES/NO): NO